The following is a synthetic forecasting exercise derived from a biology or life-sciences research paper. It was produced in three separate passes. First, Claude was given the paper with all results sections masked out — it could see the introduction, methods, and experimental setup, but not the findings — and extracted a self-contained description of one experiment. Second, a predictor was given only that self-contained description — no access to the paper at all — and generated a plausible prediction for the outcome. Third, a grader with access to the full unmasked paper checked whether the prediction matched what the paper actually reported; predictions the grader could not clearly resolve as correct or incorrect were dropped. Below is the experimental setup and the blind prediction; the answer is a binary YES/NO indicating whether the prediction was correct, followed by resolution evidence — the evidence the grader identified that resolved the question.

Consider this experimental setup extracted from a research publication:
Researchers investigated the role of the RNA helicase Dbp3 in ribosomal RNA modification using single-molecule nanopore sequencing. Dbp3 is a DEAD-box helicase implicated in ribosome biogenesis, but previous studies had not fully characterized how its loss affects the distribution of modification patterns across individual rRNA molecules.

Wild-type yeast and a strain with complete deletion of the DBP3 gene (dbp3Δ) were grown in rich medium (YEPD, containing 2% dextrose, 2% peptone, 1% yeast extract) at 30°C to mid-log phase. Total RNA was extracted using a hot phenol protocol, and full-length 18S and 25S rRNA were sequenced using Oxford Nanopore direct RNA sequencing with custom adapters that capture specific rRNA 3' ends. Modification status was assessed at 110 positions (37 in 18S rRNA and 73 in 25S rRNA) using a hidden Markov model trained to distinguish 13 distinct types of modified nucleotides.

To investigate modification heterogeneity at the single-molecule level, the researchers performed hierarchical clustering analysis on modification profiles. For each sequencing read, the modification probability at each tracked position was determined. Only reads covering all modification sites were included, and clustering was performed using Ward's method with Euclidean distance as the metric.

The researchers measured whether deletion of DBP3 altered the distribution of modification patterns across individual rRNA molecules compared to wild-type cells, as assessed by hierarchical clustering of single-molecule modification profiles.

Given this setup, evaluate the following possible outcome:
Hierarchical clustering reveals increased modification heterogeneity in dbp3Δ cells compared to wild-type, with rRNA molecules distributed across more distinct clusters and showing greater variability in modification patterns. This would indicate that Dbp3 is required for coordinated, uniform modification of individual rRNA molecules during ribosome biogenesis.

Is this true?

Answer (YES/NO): NO